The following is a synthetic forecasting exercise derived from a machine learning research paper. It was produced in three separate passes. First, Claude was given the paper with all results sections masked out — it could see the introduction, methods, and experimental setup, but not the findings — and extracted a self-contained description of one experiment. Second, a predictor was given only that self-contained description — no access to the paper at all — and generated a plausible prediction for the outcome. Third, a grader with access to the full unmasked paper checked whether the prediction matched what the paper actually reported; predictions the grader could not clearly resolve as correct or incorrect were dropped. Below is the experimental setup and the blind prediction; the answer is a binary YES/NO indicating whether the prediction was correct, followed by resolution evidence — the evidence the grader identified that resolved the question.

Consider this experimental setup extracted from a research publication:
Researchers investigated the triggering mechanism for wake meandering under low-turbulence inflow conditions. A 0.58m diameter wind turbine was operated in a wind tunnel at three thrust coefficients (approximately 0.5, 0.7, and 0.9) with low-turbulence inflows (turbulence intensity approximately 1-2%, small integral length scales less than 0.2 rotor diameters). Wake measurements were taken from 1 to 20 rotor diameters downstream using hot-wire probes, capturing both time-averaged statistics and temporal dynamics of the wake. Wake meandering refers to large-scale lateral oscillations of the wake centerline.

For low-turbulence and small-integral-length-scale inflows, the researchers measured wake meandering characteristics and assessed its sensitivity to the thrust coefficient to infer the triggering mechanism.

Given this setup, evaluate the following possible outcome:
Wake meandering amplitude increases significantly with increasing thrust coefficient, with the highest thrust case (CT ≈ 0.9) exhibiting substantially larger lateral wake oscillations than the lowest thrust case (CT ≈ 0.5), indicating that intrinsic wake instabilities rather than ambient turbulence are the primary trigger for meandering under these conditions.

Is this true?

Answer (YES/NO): YES